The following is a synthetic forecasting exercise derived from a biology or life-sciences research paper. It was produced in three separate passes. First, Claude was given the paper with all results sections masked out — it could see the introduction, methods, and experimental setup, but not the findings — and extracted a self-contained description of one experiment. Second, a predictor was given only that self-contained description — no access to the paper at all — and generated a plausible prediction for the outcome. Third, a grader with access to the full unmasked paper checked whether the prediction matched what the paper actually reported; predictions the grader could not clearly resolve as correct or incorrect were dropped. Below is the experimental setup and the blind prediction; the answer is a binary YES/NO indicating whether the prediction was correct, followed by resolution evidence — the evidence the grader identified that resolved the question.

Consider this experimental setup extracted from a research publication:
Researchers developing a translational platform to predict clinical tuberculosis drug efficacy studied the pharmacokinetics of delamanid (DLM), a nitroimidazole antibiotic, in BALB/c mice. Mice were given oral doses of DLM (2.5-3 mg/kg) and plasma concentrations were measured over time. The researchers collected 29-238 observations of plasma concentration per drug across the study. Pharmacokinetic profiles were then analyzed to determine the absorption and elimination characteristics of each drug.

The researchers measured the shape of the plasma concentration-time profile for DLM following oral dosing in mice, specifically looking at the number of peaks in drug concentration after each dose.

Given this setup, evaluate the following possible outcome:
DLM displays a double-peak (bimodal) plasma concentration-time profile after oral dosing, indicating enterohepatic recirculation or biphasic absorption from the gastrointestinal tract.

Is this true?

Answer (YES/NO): YES